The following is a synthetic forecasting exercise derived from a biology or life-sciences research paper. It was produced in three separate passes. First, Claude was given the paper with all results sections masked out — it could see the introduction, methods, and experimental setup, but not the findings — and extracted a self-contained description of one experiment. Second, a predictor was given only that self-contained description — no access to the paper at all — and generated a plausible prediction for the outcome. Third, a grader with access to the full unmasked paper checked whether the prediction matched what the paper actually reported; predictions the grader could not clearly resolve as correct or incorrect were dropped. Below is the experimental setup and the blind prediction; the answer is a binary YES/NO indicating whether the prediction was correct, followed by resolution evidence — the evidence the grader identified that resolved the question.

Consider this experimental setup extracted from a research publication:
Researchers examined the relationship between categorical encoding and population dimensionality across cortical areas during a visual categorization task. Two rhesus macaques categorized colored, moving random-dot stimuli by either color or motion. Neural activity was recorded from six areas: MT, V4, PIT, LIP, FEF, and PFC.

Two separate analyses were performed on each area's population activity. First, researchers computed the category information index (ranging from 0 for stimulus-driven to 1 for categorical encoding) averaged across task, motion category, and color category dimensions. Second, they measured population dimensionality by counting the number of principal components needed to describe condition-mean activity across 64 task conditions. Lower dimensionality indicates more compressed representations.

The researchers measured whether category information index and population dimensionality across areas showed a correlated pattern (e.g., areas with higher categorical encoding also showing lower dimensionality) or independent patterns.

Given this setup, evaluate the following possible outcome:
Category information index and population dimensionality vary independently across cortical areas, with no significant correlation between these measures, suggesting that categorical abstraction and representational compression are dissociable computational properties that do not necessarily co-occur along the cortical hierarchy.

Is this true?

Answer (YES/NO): NO